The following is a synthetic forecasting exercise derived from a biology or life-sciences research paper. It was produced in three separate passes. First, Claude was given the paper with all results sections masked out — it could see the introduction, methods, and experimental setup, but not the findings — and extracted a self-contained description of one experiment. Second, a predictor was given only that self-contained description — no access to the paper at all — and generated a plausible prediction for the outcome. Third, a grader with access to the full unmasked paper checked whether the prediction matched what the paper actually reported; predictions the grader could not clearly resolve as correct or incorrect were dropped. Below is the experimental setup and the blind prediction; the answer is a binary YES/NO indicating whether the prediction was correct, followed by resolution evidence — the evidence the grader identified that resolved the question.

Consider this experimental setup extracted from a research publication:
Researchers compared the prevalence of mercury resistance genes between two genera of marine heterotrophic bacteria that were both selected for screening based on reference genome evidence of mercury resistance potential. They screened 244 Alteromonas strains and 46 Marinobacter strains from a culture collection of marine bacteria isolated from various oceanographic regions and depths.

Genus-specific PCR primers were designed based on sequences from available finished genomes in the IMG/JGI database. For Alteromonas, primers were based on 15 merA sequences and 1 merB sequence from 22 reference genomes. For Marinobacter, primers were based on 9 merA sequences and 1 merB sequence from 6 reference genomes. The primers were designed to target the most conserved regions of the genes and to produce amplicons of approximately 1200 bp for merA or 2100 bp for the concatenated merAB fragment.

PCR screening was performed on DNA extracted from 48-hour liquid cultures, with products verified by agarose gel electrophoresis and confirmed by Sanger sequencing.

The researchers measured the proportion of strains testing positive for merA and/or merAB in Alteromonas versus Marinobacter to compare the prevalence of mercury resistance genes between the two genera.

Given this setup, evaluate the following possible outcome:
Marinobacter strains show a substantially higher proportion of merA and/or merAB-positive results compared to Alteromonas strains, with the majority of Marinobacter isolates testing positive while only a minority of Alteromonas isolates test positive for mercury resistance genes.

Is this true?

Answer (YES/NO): YES